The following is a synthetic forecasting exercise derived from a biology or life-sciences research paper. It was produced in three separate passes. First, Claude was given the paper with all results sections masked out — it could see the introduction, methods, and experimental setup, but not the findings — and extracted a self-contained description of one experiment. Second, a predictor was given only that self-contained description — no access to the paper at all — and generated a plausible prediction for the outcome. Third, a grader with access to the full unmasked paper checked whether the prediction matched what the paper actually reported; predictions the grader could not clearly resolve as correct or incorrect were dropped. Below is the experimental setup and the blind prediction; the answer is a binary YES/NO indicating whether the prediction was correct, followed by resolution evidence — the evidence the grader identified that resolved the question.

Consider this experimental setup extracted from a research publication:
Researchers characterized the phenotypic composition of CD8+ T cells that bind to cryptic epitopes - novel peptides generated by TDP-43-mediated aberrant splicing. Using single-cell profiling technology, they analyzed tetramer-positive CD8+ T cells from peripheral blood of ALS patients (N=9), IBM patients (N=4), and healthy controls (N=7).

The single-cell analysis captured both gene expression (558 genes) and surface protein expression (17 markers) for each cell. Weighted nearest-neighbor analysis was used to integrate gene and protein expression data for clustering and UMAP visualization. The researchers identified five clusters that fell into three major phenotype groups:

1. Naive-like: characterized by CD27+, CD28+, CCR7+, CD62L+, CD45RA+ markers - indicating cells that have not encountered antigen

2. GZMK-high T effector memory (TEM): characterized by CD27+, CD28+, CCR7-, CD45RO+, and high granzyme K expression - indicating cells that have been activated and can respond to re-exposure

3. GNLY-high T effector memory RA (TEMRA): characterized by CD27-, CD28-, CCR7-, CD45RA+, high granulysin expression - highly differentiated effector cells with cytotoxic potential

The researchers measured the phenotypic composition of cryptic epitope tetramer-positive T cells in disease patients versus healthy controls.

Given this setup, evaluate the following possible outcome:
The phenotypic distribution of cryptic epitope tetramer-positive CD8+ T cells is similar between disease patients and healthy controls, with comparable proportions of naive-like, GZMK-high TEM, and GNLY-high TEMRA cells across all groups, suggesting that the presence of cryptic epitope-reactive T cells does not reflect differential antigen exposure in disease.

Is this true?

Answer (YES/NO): NO